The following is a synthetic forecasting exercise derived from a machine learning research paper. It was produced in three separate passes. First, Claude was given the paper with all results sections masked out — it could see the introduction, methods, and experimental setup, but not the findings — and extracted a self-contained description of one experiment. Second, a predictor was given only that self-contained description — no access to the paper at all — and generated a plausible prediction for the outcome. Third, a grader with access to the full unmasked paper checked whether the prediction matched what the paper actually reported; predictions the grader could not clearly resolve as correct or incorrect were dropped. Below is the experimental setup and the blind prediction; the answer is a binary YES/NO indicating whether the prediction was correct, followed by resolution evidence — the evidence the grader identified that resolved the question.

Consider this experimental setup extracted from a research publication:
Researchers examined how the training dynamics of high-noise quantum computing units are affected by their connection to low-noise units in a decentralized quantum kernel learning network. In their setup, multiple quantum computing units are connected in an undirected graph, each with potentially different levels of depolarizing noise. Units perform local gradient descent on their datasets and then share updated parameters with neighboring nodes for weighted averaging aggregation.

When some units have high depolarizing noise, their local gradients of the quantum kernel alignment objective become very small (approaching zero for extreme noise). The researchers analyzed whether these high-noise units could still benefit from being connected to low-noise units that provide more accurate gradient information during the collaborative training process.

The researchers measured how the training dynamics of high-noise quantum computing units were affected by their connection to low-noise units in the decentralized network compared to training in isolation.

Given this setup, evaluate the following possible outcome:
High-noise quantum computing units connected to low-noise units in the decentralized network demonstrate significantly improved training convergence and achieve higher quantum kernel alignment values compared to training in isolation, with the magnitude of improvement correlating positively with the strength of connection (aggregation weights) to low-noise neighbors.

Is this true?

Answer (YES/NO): NO